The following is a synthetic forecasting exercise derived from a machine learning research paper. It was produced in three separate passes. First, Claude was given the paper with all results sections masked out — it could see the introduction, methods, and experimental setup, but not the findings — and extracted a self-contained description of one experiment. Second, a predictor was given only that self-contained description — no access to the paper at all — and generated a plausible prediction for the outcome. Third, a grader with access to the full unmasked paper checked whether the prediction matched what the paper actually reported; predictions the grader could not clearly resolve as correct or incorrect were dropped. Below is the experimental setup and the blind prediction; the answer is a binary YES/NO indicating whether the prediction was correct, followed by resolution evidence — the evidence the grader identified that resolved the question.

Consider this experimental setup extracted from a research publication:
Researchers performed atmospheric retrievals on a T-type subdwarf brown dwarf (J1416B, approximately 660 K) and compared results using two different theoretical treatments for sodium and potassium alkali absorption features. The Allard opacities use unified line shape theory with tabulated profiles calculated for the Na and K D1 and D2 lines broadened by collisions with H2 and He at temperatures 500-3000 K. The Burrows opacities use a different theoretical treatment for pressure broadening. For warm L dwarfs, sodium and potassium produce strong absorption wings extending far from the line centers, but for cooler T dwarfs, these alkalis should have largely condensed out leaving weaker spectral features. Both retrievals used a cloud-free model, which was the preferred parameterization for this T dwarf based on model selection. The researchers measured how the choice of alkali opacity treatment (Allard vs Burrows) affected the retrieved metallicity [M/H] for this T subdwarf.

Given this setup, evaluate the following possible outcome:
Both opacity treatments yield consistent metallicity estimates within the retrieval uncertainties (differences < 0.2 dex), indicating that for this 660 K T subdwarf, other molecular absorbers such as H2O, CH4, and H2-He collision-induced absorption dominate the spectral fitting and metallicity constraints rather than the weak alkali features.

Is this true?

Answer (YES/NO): YES